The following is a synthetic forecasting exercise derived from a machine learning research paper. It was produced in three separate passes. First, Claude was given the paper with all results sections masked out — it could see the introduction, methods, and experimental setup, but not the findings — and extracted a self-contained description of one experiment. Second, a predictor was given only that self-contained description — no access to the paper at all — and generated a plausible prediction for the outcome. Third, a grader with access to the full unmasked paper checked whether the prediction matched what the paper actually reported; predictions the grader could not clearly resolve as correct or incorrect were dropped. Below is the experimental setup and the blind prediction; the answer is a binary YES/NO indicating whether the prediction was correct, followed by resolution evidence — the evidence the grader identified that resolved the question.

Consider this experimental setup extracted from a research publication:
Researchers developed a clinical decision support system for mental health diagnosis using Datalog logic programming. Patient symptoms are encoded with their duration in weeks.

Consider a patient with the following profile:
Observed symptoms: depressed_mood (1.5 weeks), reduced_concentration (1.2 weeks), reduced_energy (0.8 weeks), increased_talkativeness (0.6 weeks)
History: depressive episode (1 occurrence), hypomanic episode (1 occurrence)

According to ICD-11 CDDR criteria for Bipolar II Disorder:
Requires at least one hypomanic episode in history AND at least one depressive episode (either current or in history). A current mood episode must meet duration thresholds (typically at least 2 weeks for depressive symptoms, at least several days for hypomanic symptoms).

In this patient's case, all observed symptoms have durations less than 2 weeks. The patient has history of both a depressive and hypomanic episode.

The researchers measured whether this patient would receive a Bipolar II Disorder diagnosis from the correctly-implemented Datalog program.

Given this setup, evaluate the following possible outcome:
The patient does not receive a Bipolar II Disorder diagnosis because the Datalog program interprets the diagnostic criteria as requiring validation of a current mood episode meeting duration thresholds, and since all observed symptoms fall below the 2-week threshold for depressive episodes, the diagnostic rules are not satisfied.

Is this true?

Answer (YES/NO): NO